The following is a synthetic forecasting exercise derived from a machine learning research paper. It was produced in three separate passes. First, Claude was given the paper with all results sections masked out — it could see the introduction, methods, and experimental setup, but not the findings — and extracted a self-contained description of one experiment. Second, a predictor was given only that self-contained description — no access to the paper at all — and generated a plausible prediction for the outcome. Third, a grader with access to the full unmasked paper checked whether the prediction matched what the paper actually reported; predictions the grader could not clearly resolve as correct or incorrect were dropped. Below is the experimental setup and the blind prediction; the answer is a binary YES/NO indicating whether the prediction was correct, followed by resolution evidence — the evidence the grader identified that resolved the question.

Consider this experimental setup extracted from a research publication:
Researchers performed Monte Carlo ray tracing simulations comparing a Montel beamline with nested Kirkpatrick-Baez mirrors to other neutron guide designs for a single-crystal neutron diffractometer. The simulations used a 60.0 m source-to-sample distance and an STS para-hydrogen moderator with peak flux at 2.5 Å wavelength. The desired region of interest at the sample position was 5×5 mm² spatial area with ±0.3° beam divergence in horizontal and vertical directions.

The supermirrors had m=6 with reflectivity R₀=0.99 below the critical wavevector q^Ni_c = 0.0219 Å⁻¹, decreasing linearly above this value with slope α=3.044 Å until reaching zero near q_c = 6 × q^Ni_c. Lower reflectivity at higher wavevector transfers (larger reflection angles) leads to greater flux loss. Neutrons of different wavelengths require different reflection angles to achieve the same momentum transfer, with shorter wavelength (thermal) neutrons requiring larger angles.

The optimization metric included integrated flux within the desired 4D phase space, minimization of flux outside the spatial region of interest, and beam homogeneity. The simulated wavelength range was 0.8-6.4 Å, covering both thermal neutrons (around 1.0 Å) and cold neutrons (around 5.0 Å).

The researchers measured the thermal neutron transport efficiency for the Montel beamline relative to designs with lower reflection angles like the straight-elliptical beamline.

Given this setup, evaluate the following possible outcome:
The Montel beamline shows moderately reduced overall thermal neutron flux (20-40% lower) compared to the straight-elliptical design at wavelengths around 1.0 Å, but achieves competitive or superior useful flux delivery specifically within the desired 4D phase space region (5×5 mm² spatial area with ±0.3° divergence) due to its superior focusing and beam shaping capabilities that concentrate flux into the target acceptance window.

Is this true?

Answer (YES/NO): NO